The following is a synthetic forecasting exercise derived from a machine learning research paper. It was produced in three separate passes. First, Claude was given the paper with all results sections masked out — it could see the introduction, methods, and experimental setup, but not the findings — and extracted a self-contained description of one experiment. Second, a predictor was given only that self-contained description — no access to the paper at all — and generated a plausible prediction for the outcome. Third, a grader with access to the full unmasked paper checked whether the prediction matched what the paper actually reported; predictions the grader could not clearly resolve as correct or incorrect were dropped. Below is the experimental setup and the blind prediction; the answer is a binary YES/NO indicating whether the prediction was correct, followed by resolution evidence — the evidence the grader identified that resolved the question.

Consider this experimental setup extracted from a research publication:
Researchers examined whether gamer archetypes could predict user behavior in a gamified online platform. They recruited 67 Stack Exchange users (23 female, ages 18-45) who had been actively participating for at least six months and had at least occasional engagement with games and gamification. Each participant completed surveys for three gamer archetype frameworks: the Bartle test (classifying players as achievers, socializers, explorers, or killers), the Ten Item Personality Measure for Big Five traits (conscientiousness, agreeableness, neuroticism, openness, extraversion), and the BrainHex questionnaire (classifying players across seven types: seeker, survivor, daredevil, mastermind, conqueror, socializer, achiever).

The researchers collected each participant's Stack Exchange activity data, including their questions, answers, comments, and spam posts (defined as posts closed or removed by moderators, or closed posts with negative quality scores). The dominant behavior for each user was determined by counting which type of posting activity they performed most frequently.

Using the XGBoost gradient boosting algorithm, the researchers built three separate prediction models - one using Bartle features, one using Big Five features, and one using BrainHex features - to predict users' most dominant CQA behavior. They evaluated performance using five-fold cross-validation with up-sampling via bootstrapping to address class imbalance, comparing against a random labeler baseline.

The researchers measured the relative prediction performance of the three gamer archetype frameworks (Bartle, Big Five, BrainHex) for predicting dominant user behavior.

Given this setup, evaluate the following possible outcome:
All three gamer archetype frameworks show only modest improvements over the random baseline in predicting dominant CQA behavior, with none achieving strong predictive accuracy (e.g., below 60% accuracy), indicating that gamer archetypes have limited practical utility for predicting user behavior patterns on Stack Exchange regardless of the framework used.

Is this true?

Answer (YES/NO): NO